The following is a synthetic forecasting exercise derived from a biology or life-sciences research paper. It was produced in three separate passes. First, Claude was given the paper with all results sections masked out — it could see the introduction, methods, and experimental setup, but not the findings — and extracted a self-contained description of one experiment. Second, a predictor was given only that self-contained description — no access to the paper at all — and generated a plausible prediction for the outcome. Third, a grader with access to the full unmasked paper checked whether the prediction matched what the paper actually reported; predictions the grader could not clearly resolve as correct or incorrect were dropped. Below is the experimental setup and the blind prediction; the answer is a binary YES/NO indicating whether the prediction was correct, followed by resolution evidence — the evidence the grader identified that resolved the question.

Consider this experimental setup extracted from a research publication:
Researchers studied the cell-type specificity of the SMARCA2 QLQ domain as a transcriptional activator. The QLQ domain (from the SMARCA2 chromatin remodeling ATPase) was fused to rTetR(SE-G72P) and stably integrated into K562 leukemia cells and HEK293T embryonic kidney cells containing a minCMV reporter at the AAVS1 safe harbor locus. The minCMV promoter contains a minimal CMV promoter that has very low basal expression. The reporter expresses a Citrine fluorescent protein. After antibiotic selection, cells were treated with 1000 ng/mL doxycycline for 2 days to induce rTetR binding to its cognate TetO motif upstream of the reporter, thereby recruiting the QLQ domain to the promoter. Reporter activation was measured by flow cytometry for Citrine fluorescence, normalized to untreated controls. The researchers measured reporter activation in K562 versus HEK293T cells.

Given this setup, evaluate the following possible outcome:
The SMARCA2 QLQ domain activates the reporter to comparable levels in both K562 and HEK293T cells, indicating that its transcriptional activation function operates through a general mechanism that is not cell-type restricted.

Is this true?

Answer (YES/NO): NO